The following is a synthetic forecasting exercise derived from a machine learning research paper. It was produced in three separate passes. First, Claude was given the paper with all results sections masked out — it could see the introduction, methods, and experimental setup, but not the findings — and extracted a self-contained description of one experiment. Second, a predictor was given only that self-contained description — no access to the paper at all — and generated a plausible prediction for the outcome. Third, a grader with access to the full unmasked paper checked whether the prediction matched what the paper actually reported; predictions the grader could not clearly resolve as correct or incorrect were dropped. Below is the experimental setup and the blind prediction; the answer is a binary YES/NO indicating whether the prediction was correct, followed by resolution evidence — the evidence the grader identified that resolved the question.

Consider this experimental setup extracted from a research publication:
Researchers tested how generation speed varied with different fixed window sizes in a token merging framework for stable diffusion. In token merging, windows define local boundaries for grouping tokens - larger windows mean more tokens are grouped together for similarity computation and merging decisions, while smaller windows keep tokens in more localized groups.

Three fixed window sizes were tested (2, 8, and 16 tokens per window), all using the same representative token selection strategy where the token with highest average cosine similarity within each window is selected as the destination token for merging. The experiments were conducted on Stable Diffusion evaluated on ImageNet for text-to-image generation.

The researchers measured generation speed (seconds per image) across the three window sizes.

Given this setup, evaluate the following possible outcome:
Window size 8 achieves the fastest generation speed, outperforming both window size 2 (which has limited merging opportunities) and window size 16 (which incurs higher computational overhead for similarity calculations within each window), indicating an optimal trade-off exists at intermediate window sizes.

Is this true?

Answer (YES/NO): NO